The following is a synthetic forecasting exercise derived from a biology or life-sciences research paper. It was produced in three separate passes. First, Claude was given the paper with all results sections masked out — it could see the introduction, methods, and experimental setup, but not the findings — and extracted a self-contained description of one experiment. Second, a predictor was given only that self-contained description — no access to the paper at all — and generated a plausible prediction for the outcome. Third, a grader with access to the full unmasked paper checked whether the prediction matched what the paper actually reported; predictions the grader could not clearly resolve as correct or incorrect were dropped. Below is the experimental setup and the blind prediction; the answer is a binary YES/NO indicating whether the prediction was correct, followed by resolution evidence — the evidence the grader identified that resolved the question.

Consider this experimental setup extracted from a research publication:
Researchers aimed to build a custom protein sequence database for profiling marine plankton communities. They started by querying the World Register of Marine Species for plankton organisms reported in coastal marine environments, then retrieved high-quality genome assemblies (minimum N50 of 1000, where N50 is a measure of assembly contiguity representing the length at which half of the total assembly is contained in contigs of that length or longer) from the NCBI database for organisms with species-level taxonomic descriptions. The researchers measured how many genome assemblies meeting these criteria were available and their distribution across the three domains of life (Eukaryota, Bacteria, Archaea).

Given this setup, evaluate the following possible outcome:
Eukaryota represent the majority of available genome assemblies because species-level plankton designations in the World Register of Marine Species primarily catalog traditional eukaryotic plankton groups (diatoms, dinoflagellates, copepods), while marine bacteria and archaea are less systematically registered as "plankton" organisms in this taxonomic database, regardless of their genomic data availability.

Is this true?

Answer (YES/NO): YES